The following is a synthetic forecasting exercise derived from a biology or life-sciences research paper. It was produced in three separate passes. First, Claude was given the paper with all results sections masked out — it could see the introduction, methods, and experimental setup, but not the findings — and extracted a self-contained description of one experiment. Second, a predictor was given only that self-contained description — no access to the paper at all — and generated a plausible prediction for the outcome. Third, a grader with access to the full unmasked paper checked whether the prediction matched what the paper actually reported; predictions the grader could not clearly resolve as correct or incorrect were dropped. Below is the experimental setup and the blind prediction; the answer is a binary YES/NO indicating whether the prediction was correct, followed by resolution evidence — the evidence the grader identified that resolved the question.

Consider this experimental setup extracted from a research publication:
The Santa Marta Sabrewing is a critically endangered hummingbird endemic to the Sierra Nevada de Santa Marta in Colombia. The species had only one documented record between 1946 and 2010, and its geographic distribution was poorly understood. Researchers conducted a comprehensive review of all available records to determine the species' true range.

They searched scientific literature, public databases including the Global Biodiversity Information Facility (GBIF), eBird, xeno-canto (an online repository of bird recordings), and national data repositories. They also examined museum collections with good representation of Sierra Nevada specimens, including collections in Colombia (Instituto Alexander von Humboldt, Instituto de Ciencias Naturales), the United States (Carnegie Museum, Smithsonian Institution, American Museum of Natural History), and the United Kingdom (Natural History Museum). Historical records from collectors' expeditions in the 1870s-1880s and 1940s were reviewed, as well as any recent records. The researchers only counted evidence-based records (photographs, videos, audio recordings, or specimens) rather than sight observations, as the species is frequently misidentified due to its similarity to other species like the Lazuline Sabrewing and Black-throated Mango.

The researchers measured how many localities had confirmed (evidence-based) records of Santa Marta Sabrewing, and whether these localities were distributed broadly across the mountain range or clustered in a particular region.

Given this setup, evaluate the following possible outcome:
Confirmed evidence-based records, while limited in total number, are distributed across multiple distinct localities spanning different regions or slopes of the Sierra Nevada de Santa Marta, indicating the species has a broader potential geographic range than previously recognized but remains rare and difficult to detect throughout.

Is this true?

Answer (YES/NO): NO